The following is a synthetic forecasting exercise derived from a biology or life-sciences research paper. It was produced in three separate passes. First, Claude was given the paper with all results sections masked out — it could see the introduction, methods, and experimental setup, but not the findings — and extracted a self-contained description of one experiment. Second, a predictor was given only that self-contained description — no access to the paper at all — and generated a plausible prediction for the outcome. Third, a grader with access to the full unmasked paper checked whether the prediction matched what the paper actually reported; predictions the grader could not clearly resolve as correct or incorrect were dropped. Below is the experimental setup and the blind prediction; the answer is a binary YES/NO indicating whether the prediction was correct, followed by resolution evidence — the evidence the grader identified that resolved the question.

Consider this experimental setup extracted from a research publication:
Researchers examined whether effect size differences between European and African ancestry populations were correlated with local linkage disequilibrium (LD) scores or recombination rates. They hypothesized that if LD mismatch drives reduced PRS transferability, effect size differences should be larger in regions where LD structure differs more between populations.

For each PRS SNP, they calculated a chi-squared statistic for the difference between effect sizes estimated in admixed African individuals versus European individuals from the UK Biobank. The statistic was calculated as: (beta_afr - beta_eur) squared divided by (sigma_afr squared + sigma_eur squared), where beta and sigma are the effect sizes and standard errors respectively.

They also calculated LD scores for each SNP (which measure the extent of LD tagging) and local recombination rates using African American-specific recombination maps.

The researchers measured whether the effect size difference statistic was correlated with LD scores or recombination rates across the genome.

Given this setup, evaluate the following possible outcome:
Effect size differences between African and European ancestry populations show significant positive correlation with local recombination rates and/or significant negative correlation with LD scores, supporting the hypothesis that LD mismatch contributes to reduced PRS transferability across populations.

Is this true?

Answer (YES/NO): NO